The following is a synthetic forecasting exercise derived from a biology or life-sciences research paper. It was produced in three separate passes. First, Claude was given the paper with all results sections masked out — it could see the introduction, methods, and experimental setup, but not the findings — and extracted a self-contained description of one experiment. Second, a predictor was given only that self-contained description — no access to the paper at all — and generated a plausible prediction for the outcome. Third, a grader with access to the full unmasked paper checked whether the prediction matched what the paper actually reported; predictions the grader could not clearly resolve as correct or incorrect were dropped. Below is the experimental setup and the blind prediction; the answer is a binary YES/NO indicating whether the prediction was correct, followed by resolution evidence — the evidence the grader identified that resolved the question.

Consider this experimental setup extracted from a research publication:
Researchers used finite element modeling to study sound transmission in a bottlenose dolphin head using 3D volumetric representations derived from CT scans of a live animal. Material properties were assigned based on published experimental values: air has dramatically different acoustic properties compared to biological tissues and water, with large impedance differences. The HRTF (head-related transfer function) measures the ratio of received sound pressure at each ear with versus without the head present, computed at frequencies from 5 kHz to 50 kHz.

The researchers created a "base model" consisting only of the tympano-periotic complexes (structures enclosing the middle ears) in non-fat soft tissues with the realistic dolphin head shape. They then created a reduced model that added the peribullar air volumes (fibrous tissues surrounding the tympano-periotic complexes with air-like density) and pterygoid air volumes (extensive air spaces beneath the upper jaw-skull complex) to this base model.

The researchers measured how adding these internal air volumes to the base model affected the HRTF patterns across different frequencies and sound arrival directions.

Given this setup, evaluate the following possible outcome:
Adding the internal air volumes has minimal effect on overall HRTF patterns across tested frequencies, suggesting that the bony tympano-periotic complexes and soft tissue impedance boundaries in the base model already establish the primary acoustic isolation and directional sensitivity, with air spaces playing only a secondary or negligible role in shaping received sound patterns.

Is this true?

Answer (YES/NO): NO